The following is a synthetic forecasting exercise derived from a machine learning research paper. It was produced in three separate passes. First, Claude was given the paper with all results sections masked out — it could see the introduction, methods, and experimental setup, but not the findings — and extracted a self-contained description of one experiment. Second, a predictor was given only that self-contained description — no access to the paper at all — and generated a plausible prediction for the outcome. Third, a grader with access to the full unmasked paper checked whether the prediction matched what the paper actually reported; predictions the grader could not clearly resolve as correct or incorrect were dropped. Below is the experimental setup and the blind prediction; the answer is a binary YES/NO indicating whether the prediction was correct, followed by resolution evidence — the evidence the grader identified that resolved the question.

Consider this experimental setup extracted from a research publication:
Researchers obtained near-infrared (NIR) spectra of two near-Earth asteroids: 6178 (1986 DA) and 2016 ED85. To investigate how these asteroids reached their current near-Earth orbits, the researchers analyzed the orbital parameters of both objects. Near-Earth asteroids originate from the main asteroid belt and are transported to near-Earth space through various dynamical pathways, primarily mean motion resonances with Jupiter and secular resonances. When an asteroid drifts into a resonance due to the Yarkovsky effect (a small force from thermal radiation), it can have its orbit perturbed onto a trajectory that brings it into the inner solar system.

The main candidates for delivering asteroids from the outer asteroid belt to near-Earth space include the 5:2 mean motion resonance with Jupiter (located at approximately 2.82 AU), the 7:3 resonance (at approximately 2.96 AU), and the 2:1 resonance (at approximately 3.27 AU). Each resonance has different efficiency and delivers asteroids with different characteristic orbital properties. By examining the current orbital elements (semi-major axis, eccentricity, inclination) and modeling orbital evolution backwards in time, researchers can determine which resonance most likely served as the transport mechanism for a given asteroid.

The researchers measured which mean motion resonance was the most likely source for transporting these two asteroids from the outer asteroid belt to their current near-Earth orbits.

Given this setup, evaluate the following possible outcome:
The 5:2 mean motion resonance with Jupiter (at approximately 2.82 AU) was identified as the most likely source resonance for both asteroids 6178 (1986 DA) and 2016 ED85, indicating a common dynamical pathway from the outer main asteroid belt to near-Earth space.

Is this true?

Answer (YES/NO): YES